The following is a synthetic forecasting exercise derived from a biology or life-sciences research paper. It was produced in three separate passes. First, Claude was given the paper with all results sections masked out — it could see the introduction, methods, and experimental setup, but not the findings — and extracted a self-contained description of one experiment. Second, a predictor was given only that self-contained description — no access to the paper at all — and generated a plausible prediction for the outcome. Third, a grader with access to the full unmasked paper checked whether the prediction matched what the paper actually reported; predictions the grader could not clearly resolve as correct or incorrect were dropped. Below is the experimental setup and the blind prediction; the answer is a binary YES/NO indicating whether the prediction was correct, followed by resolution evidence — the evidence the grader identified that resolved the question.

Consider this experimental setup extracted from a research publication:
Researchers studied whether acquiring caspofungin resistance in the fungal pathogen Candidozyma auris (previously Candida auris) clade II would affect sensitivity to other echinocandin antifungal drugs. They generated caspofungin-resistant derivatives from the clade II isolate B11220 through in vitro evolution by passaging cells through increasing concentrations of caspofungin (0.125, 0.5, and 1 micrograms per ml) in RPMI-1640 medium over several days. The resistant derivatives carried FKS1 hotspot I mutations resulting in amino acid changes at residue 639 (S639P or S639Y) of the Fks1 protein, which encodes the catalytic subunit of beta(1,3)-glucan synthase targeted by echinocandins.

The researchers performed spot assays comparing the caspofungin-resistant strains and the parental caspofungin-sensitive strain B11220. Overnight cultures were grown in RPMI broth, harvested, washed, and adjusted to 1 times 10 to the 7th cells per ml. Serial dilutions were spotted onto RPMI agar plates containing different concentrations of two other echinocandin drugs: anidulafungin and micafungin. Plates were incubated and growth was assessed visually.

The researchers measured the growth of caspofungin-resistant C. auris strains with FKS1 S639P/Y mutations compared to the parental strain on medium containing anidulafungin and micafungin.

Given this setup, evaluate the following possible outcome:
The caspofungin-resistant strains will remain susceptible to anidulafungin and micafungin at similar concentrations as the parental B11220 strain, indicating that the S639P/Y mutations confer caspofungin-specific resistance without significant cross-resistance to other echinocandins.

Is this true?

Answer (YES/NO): NO